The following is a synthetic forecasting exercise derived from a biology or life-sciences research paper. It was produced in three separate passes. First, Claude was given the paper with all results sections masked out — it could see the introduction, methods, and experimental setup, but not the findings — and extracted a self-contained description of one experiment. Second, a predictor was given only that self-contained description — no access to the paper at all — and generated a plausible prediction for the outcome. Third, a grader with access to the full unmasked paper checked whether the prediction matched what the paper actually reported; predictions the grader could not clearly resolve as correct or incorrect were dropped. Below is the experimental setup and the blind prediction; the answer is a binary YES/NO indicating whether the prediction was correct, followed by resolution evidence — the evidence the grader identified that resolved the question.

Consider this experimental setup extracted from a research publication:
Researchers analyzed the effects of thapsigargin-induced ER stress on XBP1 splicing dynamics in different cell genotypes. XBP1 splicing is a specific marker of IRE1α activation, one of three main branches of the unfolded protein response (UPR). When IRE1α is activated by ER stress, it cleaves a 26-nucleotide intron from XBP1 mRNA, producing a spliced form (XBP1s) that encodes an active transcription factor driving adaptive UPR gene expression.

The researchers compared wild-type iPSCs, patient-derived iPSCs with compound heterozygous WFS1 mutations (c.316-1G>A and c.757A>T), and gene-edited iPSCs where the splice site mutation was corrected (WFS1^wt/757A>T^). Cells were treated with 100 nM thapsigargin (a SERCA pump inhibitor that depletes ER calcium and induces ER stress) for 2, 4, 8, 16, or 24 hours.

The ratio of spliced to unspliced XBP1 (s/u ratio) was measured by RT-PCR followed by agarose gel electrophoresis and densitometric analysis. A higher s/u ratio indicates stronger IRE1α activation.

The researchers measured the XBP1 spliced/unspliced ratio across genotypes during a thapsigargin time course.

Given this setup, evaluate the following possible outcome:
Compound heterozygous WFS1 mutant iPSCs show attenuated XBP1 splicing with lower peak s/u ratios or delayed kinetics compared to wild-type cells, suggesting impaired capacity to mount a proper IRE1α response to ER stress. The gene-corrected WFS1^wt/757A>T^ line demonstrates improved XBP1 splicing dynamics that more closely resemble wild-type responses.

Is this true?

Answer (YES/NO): YES